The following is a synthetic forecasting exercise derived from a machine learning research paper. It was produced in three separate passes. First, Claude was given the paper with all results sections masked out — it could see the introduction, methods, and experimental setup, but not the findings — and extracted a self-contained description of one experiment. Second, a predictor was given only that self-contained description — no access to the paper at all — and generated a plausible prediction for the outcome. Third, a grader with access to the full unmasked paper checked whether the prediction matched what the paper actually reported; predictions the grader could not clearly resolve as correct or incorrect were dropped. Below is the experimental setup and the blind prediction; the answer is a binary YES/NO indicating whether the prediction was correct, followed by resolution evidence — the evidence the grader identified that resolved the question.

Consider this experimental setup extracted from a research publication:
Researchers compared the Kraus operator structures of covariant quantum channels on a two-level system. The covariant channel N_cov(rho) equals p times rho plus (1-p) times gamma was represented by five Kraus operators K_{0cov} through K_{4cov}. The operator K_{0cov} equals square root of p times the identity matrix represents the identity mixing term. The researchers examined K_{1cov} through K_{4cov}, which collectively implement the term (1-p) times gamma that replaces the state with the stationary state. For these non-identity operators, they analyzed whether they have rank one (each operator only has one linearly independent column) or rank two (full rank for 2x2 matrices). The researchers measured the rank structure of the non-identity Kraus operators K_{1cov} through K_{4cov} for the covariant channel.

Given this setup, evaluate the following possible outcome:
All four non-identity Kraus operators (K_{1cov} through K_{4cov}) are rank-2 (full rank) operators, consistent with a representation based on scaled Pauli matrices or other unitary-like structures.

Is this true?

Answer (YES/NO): NO